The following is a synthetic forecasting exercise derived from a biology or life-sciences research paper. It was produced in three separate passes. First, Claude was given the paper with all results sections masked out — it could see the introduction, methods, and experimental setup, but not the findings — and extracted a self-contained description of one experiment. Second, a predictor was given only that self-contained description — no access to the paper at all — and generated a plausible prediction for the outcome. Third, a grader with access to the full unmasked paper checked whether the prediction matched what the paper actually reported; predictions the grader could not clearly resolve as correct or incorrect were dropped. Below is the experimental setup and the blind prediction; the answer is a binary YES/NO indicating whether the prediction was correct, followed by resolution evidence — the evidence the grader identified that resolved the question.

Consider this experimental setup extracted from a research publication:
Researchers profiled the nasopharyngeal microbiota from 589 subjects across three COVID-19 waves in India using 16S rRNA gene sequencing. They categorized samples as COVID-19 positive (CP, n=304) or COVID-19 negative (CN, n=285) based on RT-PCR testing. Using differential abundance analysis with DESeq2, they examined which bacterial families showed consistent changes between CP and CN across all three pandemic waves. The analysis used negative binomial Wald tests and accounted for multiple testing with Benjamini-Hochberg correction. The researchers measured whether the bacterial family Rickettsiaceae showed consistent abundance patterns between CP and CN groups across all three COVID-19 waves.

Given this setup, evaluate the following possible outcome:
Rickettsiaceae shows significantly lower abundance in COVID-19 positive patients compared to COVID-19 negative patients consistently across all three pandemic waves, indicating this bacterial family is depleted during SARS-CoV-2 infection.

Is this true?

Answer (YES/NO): YES